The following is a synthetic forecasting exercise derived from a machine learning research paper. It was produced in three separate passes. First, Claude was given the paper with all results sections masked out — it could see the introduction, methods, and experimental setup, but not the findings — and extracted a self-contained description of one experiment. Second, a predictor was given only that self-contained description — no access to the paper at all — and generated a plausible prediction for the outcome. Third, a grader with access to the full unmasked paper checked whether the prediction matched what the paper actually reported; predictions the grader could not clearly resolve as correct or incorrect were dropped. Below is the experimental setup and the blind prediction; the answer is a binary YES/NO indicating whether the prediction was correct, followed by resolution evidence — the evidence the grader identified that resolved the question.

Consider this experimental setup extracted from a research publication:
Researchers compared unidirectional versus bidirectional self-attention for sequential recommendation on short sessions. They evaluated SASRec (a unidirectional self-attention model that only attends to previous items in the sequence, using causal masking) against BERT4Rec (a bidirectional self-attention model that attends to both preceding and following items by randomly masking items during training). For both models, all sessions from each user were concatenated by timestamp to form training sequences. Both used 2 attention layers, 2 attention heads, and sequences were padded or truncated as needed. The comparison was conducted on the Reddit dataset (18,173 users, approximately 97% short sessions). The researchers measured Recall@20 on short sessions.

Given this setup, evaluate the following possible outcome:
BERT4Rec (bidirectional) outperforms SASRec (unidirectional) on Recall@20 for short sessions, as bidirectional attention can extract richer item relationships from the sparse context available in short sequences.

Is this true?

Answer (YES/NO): YES